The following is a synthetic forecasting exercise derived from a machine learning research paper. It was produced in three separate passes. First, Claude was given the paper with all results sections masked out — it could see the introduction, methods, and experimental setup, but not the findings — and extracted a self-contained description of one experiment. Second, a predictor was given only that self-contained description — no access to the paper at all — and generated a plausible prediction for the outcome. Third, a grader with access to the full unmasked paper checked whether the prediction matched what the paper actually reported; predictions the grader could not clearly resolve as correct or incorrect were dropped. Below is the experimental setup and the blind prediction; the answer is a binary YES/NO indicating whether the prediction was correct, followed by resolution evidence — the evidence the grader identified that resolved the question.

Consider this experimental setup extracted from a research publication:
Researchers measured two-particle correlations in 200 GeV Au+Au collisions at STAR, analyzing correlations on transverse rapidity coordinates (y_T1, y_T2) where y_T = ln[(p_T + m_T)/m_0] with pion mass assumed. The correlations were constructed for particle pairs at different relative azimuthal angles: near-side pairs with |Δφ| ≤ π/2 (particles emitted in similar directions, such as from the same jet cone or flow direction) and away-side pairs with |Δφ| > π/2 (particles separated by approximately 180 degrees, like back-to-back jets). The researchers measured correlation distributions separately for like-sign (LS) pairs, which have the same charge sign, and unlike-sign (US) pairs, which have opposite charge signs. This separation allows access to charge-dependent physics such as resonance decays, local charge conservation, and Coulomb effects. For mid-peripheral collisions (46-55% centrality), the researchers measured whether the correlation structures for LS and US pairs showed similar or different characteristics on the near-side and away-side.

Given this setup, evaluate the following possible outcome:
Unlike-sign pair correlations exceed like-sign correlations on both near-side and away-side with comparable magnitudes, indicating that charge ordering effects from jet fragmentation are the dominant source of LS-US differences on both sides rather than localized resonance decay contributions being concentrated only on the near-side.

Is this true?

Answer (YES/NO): NO